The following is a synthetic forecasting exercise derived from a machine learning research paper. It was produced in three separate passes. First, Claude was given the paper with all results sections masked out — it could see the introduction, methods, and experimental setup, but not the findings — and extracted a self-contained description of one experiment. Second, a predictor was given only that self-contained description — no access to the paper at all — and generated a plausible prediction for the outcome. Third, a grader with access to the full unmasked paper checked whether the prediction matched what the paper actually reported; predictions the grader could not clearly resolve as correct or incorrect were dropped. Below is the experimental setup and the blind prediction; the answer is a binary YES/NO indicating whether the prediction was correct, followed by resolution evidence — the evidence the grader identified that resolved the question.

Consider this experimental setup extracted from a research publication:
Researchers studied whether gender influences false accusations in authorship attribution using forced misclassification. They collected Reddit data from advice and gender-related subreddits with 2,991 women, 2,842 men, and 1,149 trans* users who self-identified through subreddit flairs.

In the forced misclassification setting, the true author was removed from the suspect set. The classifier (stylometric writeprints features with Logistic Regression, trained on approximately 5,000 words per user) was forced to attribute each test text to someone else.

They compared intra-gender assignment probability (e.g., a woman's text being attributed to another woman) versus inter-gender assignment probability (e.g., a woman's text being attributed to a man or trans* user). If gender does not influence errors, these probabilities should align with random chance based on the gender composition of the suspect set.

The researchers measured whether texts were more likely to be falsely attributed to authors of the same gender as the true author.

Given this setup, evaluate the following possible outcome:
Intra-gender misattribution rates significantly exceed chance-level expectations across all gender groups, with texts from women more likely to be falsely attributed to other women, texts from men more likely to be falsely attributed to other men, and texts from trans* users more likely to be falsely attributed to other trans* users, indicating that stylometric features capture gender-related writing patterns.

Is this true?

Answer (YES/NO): NO